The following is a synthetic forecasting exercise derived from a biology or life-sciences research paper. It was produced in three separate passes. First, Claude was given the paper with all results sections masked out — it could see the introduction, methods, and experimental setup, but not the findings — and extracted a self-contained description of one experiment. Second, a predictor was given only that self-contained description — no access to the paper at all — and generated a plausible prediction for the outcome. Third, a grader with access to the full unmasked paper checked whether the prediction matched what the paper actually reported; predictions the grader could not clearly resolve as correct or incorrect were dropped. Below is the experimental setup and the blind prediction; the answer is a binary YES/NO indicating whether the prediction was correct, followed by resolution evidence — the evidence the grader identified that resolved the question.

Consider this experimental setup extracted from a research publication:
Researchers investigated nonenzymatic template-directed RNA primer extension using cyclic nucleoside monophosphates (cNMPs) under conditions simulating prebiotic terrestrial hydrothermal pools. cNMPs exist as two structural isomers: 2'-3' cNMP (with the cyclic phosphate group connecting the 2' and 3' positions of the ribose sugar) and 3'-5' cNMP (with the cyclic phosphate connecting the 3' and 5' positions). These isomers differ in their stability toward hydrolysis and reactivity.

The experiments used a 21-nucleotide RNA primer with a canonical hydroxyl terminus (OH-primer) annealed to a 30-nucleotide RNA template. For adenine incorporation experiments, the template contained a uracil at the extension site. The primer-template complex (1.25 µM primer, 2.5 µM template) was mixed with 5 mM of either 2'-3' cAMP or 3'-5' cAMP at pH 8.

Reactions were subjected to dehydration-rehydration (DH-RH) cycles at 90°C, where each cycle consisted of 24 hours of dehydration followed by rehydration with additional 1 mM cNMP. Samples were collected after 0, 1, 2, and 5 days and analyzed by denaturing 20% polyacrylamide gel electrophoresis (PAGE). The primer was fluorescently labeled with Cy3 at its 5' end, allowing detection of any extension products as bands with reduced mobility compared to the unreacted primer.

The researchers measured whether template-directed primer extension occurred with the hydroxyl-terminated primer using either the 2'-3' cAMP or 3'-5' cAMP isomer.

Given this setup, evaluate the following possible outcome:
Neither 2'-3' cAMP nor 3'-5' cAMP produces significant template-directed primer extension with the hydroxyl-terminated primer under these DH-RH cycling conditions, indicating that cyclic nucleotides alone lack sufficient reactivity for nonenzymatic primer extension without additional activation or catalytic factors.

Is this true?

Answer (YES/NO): NO